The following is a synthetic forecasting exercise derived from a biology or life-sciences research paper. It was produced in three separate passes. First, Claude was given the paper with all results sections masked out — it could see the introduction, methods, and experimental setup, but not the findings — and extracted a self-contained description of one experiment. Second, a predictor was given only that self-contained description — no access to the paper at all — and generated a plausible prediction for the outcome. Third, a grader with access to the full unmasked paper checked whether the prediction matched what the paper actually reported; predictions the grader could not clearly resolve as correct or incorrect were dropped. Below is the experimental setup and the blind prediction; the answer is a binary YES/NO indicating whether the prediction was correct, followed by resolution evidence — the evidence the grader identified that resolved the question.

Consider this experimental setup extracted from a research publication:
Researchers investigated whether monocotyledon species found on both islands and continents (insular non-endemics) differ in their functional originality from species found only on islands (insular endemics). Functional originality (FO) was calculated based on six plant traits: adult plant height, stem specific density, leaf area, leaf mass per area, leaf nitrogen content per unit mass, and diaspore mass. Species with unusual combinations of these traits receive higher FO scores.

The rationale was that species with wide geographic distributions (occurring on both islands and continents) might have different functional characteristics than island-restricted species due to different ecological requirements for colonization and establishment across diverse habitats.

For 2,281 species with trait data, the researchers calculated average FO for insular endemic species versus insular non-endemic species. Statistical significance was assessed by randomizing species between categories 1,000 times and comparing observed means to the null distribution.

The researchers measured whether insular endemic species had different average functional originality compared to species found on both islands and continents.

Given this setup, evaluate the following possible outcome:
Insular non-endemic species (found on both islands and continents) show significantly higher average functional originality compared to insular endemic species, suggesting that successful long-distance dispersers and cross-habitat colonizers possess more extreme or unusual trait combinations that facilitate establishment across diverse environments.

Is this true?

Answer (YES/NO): NO